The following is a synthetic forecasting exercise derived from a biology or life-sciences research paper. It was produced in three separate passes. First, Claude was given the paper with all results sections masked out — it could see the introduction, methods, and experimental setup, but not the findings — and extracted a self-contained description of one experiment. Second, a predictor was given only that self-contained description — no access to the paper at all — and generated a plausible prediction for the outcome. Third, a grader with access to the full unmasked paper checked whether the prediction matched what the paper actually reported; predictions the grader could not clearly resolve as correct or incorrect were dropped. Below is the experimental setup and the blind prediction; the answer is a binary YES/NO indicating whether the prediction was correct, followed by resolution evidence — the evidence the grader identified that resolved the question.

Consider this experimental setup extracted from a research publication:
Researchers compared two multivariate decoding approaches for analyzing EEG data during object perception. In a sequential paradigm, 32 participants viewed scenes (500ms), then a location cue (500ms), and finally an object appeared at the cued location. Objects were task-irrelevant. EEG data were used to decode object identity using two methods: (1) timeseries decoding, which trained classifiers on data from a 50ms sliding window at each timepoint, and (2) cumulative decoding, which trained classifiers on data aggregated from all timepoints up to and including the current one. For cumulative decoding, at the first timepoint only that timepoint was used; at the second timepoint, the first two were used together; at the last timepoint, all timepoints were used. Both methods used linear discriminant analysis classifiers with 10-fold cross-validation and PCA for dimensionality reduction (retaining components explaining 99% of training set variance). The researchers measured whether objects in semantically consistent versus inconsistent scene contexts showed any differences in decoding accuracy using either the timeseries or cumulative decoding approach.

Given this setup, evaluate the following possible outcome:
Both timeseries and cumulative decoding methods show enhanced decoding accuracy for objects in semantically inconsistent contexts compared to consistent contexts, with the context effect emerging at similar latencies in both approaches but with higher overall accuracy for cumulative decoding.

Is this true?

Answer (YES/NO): NO